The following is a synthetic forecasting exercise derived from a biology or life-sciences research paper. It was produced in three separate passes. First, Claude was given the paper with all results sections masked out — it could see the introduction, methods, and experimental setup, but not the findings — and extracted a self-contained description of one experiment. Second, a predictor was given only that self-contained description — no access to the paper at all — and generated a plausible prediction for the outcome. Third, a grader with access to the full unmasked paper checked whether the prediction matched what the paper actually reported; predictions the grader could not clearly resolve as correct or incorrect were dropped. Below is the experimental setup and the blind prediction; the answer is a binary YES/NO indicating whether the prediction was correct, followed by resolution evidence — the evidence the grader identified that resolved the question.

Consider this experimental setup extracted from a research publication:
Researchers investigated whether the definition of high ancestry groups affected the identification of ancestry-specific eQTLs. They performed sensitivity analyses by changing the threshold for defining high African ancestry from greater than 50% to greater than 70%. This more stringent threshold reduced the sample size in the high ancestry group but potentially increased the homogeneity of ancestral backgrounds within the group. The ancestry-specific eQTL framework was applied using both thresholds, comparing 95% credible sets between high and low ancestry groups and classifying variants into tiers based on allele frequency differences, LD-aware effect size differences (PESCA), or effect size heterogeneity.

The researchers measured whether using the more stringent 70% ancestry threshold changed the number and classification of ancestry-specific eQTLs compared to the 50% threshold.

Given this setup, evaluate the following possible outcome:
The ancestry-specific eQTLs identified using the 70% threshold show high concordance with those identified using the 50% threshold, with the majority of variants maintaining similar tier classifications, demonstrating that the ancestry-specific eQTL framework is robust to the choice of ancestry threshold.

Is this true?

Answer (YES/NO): NO